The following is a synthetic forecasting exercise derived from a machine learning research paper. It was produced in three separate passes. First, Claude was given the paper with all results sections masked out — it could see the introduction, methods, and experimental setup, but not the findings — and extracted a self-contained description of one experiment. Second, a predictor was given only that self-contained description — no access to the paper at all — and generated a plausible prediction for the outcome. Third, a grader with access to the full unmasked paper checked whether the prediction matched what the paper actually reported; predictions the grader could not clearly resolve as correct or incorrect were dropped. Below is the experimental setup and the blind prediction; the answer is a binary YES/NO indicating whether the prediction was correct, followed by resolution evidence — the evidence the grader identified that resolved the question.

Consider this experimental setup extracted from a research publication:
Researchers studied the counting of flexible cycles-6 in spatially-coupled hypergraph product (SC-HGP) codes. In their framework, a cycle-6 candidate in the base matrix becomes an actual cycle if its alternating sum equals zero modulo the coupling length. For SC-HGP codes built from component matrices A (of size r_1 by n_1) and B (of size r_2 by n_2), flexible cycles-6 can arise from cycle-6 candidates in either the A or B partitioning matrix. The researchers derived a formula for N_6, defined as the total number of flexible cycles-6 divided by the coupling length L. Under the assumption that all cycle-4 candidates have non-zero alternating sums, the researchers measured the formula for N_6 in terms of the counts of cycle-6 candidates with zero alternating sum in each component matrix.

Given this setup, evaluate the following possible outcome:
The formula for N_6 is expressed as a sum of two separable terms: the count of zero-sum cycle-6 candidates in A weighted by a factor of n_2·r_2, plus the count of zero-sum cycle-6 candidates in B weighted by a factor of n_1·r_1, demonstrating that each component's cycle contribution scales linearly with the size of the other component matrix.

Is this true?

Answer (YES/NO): NO